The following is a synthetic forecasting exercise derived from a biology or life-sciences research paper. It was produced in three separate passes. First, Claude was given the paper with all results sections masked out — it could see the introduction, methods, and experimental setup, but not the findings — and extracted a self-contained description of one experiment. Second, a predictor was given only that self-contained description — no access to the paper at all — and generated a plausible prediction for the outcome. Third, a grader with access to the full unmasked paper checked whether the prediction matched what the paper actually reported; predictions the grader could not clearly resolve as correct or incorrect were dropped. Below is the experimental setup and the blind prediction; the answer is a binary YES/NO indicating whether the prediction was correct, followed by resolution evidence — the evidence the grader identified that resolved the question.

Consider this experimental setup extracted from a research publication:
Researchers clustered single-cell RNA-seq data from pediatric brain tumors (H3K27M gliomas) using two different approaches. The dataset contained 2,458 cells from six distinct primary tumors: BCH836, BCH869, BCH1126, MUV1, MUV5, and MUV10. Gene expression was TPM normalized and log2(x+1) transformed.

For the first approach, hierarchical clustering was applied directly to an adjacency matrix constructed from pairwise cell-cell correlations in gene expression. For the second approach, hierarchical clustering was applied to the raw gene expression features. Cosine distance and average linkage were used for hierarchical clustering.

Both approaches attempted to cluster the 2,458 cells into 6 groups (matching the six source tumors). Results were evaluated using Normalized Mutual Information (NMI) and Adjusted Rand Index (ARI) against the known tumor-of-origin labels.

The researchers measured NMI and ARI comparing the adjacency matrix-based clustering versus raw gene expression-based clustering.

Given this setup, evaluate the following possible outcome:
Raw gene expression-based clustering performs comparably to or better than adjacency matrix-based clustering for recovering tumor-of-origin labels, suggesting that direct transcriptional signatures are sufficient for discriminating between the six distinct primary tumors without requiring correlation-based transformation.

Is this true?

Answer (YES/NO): NO